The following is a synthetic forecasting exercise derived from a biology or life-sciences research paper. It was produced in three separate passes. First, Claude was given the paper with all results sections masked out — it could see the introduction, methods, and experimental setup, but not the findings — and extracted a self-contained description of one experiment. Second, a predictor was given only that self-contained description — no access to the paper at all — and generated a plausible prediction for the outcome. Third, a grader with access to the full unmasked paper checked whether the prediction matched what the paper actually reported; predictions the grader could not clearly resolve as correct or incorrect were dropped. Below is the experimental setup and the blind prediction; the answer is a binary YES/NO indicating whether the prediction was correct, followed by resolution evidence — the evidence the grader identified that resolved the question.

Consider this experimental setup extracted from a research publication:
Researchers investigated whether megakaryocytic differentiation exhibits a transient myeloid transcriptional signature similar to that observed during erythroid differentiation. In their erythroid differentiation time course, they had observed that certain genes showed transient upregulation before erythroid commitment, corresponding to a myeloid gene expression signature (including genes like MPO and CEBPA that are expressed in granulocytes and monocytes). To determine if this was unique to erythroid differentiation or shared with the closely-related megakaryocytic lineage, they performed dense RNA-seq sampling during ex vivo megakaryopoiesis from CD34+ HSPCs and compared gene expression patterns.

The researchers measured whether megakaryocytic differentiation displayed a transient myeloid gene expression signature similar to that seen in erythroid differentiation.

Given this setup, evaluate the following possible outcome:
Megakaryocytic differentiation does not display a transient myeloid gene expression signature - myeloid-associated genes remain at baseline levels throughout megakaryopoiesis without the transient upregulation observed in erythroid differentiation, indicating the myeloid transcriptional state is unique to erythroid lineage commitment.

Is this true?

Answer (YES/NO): YES